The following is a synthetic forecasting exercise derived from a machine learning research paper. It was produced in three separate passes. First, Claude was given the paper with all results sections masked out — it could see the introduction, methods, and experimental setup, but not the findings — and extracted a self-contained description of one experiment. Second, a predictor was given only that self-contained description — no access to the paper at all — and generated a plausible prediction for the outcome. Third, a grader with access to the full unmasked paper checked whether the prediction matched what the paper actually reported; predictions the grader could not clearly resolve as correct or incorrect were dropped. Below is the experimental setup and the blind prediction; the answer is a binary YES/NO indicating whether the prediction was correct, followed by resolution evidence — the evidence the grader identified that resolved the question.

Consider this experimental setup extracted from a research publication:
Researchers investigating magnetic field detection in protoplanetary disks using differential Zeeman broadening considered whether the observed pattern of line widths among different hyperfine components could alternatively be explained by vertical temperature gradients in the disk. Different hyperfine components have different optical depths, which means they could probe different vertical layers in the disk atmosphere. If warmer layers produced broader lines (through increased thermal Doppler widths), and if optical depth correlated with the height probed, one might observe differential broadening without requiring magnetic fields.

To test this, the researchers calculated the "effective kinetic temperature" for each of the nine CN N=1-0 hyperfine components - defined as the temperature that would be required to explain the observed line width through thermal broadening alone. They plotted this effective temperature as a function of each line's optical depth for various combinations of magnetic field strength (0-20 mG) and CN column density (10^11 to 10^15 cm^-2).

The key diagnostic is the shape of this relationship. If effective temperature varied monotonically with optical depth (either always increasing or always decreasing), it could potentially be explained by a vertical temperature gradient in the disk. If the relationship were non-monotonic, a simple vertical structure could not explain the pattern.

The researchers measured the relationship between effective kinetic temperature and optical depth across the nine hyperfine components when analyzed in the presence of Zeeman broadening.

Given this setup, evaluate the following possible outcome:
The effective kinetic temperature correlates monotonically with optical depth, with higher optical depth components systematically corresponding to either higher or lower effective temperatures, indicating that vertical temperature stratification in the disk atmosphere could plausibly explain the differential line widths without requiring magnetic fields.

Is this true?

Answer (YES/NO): NO